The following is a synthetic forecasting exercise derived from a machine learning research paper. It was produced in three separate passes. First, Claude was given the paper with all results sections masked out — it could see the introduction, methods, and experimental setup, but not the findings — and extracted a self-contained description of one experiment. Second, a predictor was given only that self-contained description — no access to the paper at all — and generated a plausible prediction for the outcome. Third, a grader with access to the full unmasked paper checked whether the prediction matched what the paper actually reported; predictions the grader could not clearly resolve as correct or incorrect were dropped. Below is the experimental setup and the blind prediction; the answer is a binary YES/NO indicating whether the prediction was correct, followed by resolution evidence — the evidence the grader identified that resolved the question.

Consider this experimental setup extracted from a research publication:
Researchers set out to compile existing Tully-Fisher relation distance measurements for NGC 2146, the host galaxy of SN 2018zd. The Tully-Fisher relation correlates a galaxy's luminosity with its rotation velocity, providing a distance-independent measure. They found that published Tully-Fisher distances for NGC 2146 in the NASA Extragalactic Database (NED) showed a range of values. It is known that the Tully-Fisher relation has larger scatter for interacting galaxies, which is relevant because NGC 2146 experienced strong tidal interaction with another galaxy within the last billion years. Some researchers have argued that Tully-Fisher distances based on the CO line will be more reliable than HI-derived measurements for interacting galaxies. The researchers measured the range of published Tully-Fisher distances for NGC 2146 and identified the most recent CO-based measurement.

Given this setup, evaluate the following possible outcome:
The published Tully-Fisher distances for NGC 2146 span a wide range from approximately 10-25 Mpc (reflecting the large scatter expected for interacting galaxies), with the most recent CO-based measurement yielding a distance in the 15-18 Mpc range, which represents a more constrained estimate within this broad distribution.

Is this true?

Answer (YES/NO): NO